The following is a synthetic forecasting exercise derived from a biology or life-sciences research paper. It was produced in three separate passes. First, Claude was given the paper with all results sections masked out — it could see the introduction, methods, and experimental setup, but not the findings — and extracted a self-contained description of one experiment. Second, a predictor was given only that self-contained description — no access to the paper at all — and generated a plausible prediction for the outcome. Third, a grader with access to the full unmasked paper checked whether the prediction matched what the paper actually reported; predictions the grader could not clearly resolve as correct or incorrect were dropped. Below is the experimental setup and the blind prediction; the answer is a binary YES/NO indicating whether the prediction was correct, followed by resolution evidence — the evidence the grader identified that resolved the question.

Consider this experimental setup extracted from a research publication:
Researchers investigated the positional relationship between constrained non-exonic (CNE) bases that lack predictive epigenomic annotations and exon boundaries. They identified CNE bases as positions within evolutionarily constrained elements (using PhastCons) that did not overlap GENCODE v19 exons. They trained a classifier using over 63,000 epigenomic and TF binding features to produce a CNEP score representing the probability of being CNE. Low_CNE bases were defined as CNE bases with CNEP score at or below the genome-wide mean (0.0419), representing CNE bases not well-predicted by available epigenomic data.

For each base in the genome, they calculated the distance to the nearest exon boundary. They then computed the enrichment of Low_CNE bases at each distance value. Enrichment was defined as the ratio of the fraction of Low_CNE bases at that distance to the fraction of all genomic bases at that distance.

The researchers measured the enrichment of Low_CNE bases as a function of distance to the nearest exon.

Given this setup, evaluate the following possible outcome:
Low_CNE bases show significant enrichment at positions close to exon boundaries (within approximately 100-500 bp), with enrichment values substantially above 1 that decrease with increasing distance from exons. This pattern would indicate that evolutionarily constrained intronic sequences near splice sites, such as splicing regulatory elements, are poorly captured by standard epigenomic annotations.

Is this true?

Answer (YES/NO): NO